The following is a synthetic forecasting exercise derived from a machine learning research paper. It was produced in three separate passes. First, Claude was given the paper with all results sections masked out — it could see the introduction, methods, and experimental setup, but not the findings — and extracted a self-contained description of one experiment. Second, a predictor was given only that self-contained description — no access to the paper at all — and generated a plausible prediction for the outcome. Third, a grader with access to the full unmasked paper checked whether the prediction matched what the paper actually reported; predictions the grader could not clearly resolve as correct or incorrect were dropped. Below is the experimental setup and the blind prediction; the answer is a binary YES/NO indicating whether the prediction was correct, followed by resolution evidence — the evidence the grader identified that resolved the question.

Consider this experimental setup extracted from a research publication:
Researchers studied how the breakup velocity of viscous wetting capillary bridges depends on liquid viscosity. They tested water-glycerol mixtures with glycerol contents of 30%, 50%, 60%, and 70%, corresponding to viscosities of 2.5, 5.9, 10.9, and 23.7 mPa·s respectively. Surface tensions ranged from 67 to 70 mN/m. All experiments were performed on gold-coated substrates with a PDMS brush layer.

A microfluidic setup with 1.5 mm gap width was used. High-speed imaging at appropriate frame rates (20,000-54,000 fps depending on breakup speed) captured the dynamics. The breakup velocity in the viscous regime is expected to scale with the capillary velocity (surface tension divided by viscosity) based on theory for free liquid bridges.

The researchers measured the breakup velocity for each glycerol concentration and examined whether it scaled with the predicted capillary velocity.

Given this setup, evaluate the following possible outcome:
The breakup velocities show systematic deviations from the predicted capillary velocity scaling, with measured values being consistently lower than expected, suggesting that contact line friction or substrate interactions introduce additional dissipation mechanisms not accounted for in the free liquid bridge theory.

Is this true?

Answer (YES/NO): YES